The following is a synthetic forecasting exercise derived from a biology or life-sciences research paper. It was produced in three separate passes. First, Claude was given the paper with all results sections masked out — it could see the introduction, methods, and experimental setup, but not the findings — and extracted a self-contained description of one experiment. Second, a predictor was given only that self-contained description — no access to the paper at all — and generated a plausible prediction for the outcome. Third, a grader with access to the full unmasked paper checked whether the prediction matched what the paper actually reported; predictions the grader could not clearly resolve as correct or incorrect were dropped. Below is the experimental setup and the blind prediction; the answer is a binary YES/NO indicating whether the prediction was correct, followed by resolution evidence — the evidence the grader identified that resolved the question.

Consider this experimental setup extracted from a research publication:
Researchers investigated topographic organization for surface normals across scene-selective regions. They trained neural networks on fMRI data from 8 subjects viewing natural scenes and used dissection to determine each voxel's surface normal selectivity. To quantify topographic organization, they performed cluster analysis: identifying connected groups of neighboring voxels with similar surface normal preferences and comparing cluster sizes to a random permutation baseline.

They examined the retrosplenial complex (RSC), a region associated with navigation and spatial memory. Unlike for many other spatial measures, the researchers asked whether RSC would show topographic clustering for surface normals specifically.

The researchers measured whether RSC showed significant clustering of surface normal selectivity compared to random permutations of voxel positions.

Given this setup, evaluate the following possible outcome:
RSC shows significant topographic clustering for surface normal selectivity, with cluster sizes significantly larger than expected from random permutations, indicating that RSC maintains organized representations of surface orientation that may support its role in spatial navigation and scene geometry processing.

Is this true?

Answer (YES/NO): YES